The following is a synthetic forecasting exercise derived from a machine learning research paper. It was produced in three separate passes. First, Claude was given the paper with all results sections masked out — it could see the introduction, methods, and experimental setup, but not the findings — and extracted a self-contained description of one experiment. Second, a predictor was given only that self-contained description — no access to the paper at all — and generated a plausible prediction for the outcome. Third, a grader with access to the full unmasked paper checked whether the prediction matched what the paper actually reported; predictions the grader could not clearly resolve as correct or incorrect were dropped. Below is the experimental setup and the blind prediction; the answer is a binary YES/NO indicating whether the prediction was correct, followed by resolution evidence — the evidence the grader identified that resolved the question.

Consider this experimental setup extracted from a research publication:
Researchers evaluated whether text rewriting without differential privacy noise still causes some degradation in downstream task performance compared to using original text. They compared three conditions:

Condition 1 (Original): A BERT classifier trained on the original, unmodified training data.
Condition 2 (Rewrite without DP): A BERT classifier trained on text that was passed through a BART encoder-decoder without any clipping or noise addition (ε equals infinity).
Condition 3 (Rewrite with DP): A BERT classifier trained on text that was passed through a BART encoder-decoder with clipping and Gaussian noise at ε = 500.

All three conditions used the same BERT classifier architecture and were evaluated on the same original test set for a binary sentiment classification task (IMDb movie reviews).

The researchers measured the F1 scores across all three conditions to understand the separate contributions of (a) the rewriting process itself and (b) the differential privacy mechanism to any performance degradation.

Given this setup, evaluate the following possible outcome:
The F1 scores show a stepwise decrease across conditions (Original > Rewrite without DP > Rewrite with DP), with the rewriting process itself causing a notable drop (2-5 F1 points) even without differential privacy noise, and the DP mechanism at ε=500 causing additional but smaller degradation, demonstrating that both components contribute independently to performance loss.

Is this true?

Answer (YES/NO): NO